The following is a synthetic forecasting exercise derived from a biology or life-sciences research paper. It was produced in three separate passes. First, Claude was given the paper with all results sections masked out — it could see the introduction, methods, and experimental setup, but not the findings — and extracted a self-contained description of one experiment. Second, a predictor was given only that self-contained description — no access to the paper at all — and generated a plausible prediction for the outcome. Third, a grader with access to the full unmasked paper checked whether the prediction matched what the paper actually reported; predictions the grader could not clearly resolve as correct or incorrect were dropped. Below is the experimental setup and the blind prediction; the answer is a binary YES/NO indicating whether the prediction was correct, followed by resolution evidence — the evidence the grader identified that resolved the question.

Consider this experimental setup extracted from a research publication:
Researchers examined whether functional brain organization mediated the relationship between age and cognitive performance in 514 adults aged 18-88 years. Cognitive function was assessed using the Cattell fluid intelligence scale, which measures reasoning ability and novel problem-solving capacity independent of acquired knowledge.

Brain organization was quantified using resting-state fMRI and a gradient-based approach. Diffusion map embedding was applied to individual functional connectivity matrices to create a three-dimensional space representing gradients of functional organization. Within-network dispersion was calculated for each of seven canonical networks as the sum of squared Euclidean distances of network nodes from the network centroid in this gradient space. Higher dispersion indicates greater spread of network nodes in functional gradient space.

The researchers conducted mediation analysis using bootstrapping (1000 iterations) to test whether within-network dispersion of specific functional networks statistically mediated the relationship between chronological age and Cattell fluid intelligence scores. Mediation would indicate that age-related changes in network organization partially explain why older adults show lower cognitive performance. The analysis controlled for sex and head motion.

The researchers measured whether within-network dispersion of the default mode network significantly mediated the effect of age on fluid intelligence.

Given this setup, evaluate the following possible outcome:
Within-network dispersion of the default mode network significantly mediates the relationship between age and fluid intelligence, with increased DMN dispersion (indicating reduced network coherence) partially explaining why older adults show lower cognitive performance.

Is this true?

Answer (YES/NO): NO